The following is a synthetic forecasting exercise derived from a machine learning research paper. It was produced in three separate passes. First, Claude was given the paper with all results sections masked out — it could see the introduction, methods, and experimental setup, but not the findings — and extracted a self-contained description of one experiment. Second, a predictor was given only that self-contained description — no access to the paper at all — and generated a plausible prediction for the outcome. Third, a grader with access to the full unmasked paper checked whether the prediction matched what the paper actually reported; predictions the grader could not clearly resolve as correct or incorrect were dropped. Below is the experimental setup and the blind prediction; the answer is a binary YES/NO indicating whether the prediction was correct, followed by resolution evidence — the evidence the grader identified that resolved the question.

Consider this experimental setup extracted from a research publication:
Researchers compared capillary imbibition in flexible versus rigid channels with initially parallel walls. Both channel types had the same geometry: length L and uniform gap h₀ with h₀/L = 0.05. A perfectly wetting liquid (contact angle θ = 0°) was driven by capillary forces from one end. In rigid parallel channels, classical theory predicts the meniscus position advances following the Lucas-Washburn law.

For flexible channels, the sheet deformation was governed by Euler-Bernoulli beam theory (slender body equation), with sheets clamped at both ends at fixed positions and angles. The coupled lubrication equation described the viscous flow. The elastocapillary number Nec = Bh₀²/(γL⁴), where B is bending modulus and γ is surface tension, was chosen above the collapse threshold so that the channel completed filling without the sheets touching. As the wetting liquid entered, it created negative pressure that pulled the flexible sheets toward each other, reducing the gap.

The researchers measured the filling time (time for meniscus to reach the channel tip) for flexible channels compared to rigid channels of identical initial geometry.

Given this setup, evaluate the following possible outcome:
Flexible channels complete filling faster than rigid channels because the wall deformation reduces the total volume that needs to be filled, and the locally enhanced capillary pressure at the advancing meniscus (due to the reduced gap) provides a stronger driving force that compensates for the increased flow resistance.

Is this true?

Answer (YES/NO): NO